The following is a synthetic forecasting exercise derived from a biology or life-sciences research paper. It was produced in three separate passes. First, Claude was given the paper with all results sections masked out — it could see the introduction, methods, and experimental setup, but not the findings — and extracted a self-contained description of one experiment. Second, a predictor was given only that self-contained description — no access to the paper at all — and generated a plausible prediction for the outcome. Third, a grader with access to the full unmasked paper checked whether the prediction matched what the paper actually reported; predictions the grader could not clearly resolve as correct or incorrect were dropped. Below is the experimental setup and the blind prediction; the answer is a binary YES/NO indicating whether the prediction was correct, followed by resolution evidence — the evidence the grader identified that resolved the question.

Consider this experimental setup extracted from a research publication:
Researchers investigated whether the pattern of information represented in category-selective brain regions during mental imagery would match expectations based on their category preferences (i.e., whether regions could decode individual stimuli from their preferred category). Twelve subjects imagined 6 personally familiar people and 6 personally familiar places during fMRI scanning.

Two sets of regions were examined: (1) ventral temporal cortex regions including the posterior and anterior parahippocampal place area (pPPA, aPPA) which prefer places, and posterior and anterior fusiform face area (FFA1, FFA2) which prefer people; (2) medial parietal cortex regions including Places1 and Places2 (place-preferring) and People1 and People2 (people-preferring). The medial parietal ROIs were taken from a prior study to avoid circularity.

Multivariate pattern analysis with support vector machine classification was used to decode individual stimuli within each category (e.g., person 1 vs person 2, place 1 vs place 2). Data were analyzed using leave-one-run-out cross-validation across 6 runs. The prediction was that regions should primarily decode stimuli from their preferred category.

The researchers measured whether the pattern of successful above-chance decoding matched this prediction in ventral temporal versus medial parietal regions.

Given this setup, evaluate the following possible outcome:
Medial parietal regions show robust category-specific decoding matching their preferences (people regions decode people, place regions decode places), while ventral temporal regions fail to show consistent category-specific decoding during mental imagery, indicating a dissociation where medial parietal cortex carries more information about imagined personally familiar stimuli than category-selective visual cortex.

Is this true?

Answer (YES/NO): NO